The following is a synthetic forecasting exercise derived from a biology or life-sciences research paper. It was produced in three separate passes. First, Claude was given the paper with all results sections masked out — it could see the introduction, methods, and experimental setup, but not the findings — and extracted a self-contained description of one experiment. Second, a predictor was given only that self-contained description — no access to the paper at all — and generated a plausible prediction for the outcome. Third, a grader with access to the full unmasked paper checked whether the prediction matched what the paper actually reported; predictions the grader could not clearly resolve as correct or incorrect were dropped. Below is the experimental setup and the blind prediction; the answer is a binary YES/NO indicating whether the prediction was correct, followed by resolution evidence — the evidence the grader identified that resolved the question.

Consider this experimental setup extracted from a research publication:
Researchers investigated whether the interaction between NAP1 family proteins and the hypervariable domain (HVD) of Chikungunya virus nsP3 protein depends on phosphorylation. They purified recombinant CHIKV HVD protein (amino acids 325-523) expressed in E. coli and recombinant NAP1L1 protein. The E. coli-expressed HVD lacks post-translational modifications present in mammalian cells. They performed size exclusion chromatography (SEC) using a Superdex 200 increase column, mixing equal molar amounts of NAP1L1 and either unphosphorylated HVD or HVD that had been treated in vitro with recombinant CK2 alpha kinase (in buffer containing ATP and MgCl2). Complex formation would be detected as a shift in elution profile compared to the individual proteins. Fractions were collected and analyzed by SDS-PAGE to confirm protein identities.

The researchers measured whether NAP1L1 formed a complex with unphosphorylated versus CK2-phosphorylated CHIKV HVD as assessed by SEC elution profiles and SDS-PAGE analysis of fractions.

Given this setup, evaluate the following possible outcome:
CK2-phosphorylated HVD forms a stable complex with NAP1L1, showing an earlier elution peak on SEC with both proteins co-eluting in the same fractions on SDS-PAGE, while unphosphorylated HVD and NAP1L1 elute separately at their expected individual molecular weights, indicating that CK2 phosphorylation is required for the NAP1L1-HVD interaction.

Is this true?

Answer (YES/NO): NO